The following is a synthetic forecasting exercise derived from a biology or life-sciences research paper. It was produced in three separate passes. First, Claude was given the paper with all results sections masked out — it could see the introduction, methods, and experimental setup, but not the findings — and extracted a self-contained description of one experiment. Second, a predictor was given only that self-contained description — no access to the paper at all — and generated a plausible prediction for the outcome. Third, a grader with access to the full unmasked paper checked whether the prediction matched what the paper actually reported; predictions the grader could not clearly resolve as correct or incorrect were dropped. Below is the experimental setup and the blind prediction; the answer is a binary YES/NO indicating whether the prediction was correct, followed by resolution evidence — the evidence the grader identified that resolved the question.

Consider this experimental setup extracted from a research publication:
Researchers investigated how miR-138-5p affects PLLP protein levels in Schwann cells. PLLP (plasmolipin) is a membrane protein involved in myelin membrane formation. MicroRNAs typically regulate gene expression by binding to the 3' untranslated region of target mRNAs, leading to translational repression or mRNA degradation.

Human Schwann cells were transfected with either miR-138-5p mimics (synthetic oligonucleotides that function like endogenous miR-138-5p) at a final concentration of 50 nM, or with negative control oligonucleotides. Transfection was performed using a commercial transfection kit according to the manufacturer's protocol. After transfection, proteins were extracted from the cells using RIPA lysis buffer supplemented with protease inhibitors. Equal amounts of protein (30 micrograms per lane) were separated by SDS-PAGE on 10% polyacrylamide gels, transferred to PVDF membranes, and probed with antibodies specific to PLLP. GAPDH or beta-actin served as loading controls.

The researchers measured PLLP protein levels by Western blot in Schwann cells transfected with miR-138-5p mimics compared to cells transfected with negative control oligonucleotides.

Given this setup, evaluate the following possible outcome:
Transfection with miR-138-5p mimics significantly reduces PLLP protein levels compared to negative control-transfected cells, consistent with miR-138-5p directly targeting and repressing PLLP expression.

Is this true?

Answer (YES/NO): YES